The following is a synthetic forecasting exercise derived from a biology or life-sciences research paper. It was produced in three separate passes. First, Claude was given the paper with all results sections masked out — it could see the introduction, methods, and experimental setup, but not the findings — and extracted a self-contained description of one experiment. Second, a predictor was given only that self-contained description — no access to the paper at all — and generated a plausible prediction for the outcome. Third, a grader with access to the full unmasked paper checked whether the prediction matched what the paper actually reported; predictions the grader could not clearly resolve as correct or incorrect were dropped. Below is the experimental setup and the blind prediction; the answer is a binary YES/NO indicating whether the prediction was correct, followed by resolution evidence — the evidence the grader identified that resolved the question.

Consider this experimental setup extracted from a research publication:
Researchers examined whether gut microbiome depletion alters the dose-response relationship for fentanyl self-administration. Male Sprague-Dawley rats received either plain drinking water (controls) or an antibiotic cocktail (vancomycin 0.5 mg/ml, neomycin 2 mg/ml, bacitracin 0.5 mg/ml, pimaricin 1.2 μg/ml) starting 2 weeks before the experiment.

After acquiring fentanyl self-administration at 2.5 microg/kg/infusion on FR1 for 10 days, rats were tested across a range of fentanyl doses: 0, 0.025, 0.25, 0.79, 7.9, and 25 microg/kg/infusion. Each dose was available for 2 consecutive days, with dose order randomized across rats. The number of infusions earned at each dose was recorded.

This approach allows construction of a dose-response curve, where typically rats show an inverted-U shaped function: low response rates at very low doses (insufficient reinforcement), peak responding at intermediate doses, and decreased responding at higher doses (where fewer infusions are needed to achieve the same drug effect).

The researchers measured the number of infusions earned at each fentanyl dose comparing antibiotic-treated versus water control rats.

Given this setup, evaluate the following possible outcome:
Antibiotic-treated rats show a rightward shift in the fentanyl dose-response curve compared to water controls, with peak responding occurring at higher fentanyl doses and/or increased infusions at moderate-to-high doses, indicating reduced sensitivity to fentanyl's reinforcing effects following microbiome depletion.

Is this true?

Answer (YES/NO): NO